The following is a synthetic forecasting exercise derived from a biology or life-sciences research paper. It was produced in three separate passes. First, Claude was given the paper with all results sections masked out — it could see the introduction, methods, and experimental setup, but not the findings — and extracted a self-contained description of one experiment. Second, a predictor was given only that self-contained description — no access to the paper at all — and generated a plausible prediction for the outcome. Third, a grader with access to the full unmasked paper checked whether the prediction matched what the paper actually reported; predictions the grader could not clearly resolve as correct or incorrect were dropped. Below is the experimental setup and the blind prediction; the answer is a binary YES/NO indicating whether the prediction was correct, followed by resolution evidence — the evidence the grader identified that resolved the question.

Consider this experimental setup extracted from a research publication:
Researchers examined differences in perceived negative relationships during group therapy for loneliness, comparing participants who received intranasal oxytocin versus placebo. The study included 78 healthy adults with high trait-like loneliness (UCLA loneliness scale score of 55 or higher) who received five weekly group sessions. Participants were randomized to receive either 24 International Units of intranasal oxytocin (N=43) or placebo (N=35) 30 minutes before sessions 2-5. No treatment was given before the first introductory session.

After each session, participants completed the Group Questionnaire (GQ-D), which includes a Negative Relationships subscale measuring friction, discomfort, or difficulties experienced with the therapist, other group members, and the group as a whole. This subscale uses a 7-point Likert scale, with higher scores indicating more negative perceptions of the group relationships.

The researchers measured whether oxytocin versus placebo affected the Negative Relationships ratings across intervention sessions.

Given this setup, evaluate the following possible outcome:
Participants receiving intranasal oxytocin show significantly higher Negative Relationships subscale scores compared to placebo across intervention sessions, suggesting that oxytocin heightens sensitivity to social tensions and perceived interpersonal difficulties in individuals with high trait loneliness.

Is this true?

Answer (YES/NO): NO